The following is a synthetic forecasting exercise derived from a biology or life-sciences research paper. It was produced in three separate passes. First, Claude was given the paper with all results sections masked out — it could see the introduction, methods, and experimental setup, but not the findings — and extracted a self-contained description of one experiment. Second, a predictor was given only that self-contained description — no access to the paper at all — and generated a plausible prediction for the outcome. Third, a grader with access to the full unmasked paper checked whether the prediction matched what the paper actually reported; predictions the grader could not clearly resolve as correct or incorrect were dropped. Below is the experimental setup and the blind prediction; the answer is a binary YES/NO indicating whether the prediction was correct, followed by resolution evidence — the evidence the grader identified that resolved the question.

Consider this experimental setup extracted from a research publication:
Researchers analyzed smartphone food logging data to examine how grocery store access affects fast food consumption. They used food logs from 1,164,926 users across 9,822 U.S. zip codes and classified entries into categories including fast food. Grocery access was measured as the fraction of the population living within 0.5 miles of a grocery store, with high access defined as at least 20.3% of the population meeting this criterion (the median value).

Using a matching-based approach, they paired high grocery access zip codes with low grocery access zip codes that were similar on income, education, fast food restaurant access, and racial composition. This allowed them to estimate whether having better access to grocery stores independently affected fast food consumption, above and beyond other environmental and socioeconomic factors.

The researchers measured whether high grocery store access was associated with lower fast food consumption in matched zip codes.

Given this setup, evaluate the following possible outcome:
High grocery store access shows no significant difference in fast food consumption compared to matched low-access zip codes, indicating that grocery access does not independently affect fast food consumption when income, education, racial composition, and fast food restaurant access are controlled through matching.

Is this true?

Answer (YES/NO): NO